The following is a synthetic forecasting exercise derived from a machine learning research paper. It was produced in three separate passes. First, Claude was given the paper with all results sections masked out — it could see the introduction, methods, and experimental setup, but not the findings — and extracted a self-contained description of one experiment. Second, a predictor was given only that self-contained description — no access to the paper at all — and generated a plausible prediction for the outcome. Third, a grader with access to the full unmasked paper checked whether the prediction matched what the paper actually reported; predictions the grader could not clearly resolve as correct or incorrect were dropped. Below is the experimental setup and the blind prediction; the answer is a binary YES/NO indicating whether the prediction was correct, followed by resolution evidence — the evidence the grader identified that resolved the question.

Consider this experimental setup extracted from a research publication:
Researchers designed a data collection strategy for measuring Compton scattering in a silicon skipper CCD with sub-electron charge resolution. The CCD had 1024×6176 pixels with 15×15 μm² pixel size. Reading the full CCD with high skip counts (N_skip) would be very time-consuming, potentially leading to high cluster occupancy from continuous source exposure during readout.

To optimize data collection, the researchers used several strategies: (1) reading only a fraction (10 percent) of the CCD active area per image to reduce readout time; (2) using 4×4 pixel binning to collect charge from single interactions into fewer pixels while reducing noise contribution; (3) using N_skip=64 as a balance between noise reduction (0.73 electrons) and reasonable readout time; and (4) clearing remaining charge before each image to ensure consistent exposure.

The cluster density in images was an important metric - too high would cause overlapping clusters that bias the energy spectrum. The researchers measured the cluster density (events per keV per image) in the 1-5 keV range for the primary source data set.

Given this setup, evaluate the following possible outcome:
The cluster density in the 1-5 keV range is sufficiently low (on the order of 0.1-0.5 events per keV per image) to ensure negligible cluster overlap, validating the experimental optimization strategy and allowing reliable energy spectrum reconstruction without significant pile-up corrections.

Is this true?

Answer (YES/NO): NO